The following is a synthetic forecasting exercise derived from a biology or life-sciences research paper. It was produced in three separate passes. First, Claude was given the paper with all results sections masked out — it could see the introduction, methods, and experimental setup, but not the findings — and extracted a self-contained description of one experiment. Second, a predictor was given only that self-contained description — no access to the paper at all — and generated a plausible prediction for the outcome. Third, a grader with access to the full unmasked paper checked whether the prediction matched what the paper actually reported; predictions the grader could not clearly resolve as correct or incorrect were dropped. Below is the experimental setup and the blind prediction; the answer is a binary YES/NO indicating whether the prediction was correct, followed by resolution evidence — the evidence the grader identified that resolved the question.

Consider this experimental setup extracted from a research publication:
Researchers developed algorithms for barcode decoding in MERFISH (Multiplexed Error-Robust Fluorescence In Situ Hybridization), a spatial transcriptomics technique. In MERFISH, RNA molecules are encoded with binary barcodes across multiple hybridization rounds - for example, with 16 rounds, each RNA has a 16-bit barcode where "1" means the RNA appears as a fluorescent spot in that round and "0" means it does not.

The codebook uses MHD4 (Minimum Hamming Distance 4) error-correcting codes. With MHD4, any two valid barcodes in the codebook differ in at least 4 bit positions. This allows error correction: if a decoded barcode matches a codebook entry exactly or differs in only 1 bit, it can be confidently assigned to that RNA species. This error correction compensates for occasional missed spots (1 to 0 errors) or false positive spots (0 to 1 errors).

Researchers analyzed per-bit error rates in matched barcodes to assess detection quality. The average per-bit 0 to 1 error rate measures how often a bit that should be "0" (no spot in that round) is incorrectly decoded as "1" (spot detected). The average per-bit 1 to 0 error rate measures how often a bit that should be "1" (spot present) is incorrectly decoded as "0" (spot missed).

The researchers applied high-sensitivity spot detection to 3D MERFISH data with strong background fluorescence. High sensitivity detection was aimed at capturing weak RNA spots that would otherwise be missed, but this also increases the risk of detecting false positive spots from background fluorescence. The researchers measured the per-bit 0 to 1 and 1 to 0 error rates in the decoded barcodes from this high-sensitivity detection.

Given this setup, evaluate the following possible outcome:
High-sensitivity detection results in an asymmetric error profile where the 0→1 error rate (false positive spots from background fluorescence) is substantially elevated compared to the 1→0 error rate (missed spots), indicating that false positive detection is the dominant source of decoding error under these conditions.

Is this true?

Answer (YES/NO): NO